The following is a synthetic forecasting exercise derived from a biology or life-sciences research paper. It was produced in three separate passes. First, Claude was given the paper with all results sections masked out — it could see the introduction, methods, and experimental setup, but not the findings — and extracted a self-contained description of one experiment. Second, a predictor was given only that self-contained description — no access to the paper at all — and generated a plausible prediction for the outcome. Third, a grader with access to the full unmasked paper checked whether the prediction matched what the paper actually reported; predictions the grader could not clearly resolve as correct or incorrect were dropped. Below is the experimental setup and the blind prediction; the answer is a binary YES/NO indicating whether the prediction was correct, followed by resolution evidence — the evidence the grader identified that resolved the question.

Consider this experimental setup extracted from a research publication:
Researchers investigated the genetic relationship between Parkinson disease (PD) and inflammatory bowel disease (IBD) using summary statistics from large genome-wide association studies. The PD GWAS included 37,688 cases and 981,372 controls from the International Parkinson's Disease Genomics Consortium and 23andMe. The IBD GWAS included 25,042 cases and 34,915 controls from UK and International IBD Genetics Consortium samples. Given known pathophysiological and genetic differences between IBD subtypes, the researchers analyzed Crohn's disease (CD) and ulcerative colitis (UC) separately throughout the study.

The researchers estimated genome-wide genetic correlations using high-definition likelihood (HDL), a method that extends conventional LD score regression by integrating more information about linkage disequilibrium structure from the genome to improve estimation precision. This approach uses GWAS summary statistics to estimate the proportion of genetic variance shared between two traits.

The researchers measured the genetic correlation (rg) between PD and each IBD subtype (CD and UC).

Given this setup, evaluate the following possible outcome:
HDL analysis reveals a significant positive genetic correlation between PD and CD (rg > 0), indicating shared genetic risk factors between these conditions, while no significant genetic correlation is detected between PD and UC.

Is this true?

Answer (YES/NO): NO